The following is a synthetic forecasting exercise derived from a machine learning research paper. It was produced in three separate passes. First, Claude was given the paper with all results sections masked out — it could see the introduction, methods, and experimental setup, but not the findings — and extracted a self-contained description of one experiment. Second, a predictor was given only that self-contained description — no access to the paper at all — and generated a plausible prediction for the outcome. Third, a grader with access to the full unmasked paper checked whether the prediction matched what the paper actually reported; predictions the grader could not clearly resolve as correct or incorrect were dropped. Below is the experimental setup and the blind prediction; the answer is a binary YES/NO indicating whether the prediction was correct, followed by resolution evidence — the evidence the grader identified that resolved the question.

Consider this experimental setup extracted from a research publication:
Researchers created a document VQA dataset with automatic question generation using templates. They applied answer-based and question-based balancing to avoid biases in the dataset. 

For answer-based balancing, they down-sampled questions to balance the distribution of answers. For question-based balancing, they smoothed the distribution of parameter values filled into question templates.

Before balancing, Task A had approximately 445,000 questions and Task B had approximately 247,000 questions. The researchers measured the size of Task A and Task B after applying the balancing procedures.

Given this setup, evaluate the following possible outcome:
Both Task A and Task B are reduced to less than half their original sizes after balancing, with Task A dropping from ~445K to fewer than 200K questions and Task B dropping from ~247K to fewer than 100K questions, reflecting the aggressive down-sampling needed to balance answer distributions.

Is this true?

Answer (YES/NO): YES